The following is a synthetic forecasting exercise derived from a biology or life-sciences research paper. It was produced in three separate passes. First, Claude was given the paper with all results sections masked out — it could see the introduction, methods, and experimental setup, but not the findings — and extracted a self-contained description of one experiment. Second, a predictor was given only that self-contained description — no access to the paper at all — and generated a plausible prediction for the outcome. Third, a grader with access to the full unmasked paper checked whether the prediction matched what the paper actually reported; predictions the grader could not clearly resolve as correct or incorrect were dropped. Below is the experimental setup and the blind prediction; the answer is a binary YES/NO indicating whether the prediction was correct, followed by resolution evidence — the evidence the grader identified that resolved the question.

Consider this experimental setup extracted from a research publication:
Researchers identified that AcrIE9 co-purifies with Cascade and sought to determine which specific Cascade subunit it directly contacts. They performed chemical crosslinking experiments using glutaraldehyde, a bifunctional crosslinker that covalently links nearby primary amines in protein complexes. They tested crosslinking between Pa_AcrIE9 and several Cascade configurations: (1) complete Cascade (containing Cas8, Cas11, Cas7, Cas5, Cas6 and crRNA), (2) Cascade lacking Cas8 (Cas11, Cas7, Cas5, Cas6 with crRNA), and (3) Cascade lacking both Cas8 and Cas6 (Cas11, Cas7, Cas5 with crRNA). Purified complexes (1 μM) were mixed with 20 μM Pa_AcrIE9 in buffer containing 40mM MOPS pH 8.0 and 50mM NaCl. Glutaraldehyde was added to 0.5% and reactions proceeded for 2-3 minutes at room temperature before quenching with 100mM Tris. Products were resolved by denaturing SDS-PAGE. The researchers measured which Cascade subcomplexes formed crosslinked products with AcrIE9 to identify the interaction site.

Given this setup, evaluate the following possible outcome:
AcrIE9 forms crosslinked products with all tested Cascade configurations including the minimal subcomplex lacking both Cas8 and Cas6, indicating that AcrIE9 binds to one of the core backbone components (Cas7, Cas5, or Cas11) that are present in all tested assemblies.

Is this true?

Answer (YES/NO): YES